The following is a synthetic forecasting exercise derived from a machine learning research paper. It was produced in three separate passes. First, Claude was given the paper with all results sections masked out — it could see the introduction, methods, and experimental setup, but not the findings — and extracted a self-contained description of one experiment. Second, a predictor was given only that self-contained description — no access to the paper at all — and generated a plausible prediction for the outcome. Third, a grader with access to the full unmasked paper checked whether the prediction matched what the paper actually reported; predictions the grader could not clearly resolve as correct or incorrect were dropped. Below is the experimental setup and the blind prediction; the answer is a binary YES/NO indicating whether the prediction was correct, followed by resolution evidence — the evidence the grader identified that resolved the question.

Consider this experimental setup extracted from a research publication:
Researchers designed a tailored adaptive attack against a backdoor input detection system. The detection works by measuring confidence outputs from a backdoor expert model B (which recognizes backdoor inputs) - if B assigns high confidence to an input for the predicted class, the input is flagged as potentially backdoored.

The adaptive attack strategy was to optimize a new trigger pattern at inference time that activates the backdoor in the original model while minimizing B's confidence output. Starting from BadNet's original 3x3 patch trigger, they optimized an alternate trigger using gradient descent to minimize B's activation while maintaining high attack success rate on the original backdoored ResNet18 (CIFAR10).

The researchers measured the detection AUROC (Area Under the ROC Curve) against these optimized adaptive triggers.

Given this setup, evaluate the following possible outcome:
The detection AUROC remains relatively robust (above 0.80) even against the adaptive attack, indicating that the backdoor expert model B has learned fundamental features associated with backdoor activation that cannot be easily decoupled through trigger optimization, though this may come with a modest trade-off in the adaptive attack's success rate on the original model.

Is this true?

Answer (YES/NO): NO